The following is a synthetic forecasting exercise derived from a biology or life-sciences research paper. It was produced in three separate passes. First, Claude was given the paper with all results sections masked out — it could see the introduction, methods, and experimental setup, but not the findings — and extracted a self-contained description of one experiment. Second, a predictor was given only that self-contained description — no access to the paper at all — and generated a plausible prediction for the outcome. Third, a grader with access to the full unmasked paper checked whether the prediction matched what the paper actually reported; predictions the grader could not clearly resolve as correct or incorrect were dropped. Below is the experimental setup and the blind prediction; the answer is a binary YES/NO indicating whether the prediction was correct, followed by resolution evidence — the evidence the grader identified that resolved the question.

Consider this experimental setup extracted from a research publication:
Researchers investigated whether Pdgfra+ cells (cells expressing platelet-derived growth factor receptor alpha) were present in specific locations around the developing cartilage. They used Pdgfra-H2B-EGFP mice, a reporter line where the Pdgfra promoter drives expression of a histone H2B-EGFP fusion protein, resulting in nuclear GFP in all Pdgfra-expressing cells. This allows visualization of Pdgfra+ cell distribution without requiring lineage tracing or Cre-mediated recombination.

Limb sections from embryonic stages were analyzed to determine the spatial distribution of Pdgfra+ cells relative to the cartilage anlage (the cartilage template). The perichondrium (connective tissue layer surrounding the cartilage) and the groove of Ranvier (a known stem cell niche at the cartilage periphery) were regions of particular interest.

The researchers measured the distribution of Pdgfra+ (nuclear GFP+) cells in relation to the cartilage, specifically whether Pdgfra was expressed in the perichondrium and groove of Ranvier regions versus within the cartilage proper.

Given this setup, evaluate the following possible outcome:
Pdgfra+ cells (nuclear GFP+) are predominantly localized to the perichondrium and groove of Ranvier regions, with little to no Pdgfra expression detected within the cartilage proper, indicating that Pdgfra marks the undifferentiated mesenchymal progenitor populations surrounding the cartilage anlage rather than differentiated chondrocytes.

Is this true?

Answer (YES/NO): YES